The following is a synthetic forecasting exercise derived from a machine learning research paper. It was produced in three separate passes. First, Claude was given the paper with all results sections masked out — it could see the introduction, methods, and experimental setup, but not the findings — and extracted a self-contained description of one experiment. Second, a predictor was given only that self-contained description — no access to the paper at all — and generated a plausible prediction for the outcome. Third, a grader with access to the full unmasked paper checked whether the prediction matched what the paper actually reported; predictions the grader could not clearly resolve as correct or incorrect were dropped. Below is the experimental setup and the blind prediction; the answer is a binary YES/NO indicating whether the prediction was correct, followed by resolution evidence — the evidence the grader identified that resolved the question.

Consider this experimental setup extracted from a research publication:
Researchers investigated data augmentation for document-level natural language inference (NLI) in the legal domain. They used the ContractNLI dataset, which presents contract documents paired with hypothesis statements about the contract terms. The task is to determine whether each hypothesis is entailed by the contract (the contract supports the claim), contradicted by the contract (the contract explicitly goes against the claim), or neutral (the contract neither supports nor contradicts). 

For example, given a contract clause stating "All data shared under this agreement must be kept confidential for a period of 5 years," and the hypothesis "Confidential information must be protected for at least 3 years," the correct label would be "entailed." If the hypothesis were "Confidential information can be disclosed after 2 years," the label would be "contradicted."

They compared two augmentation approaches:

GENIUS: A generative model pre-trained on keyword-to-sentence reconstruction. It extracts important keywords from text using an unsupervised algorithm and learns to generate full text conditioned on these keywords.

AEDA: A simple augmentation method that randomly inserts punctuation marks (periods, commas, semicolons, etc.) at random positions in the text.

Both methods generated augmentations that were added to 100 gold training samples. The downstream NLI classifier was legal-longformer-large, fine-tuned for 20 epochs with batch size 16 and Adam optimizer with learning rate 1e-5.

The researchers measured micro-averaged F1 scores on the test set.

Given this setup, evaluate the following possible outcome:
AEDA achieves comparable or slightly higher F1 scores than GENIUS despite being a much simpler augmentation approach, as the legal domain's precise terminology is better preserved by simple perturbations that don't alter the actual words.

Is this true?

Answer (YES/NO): YES